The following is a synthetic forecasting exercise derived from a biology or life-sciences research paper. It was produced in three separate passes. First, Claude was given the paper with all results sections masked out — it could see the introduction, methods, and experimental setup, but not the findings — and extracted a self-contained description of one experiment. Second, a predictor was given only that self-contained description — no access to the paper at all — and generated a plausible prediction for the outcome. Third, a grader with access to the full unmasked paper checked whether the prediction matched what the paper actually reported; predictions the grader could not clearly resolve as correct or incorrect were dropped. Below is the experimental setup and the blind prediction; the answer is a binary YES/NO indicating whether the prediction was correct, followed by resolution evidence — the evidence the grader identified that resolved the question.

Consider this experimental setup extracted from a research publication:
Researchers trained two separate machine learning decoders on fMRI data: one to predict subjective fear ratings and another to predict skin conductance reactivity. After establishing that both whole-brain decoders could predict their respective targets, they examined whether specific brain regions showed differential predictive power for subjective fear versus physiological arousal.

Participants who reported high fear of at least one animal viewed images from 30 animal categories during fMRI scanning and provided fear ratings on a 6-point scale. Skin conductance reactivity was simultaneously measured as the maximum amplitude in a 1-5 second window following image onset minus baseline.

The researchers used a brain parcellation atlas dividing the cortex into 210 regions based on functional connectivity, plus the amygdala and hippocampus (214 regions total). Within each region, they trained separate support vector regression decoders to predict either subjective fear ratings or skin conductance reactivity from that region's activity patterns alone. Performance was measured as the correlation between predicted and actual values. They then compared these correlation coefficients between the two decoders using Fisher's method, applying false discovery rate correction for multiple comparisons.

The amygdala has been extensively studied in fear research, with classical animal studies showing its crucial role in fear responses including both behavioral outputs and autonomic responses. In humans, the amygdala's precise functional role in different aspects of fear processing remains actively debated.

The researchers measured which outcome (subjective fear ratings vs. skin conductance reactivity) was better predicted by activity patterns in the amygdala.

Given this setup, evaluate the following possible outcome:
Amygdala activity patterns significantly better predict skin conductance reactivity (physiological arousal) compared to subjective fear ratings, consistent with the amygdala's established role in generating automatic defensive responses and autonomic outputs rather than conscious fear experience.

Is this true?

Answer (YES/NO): YES